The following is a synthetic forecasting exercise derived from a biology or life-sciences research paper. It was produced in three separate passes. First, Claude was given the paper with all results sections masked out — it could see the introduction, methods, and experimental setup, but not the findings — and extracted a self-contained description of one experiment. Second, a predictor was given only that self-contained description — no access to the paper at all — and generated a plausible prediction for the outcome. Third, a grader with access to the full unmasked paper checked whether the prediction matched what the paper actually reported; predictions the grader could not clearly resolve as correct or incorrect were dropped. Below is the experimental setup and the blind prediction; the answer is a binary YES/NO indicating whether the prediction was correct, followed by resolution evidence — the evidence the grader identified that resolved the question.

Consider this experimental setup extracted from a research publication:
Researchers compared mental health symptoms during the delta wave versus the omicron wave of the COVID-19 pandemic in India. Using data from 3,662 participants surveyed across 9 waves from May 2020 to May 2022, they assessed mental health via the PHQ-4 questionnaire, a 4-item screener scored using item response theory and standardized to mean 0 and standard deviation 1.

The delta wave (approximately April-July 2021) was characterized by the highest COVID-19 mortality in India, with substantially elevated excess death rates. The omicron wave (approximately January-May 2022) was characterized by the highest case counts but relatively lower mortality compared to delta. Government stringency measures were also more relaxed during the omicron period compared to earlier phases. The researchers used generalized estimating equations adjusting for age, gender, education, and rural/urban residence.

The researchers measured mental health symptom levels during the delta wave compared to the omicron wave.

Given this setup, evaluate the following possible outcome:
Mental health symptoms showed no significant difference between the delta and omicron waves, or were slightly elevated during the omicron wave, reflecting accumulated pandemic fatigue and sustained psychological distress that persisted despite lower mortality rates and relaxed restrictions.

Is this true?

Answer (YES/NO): NO